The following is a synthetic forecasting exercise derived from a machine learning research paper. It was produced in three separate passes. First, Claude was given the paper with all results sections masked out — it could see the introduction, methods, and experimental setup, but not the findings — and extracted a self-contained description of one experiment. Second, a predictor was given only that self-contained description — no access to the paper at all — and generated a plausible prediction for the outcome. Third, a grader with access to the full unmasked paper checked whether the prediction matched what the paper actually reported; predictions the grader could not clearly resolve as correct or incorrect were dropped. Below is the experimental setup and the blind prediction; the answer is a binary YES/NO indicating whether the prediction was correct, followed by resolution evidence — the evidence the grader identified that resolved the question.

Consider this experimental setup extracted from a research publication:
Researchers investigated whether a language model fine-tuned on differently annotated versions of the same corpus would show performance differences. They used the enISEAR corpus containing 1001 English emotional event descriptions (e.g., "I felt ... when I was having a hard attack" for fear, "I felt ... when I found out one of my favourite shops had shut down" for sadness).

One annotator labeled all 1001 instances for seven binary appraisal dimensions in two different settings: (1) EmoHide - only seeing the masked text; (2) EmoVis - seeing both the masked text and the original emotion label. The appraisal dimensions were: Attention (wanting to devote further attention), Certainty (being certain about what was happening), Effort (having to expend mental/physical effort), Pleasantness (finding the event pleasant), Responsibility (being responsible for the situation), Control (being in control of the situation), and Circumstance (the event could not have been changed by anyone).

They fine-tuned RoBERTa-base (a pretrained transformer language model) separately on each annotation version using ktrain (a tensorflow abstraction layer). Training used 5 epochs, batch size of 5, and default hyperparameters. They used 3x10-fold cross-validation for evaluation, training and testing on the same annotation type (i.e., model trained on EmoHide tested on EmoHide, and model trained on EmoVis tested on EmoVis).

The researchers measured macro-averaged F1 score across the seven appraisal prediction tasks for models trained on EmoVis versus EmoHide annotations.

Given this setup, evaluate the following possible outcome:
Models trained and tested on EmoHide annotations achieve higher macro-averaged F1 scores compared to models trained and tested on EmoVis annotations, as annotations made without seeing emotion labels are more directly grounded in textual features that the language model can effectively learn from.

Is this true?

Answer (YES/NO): NO